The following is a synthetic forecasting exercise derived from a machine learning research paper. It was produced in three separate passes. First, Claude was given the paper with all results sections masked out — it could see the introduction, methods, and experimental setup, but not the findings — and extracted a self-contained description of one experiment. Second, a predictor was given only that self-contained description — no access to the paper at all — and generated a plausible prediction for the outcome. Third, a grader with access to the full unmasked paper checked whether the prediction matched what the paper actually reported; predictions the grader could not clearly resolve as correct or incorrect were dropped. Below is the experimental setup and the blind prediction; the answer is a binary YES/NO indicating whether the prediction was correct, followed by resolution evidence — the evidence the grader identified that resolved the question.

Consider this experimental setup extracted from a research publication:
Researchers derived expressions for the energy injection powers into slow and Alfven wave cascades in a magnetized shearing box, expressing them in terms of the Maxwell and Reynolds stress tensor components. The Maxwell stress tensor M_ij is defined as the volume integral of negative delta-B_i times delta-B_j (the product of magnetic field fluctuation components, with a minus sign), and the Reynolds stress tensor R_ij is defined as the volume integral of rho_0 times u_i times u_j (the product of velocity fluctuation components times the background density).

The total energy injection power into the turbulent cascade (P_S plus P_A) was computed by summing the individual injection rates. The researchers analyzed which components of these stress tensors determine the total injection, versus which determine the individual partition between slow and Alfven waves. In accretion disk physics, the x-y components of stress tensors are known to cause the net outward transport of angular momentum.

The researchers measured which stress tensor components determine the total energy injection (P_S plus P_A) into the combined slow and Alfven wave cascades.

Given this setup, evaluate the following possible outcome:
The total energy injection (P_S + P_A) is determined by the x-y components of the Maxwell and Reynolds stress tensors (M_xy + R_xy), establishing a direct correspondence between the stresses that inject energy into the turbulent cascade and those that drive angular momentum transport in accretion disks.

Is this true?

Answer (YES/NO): YES